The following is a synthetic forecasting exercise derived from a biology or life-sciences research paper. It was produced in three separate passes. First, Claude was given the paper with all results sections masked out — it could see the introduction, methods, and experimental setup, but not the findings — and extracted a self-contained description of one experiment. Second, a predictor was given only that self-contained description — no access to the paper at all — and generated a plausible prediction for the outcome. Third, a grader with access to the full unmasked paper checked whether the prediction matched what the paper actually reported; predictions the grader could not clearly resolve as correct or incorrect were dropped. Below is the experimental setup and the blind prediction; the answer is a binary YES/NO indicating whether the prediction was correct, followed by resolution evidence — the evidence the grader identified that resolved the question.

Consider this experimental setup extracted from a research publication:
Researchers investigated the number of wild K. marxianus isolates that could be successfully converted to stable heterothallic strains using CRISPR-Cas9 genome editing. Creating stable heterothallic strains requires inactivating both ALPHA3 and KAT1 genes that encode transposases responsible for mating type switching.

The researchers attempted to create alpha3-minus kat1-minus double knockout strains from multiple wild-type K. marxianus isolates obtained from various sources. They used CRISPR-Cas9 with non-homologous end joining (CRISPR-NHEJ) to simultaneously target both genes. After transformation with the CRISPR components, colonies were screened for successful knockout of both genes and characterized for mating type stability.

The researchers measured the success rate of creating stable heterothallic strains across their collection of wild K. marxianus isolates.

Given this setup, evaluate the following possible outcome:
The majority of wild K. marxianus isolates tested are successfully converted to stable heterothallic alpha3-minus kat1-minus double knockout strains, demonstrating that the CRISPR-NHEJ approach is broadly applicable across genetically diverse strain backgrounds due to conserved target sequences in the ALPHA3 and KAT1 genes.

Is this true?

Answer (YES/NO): YES